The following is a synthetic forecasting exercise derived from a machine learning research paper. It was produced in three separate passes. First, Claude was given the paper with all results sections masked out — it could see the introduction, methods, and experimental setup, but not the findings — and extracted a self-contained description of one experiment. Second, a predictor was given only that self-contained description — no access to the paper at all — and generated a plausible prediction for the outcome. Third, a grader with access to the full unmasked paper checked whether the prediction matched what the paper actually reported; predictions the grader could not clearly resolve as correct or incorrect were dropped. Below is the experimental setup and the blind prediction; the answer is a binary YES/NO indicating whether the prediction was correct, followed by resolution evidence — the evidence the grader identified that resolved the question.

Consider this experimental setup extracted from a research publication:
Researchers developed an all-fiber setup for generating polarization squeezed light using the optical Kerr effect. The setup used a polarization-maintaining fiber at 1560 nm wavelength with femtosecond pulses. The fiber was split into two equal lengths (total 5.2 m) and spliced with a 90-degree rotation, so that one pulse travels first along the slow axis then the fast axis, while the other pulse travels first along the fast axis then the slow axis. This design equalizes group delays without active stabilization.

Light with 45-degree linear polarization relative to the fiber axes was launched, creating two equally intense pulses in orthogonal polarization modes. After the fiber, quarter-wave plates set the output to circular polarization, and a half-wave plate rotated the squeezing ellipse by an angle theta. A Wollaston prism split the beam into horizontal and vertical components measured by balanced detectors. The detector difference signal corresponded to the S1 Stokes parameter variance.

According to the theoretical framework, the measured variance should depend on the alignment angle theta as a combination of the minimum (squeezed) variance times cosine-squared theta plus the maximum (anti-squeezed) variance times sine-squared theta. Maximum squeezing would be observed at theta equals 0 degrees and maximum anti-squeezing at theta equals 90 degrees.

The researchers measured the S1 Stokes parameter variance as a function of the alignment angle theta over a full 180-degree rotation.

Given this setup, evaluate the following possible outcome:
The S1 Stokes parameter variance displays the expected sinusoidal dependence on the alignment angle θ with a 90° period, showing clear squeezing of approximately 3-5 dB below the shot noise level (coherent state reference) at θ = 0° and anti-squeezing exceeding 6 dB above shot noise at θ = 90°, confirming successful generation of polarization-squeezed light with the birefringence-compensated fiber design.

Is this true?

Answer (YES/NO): NO